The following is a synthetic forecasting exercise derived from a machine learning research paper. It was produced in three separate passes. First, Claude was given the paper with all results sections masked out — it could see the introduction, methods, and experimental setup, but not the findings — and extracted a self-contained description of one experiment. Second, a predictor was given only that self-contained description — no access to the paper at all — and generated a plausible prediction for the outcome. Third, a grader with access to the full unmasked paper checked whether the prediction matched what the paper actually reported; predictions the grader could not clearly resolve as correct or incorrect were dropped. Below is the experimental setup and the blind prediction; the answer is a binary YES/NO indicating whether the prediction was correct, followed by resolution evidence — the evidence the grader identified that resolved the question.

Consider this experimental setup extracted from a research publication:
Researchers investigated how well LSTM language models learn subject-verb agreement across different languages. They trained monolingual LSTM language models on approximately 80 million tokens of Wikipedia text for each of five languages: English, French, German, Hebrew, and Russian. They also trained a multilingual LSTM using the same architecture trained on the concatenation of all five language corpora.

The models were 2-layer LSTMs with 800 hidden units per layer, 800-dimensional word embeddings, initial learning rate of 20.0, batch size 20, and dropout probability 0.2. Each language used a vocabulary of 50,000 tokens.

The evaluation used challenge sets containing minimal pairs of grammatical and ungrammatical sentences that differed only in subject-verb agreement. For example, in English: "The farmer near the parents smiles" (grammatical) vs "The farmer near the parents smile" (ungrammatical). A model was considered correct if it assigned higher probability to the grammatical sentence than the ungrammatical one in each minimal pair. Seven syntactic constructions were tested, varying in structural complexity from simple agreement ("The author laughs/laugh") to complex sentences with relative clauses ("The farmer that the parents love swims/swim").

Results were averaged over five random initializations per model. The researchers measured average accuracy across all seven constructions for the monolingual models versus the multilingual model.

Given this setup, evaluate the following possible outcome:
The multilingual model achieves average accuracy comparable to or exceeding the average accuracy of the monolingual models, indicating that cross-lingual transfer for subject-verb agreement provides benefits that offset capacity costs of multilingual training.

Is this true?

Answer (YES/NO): NO